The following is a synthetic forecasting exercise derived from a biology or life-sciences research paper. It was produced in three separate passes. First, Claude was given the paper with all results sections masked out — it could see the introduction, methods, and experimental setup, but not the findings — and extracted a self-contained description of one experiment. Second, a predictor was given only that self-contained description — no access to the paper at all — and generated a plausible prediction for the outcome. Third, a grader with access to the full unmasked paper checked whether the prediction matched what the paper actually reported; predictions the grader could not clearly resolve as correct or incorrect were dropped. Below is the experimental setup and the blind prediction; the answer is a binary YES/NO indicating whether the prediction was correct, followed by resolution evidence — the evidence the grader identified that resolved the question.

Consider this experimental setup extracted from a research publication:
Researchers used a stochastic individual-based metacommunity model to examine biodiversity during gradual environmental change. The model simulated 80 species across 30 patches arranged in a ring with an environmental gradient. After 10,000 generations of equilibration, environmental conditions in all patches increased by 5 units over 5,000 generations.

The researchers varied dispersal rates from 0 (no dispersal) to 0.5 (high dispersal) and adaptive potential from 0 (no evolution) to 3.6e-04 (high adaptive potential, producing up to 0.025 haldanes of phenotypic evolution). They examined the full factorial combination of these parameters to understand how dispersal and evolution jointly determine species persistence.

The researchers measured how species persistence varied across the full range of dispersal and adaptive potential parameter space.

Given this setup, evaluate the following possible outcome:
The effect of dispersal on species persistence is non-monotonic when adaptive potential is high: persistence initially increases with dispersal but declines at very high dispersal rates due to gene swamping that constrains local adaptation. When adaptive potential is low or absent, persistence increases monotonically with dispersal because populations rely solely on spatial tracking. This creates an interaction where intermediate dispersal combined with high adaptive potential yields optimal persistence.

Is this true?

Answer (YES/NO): NO